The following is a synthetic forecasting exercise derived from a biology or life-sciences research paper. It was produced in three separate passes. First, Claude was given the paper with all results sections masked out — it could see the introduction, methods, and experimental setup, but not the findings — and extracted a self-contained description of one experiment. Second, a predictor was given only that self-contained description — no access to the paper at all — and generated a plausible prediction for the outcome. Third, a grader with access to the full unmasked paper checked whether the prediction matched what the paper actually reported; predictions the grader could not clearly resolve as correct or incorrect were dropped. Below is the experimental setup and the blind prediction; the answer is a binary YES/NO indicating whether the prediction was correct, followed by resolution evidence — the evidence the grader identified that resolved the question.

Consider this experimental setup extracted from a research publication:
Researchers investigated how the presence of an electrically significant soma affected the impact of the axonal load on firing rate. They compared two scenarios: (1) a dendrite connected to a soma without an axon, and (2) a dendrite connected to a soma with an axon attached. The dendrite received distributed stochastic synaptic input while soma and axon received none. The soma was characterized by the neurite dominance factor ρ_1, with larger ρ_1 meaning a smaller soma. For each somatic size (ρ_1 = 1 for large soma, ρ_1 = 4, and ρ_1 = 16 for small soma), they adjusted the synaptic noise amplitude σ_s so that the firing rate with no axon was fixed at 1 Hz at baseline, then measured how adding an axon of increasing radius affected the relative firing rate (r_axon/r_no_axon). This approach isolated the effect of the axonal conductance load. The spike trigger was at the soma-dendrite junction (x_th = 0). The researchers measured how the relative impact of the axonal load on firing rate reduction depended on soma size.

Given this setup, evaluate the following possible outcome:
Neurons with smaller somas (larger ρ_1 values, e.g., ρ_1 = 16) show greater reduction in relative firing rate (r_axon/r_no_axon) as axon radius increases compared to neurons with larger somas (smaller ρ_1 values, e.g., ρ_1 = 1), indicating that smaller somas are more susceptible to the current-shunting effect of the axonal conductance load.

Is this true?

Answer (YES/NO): YES